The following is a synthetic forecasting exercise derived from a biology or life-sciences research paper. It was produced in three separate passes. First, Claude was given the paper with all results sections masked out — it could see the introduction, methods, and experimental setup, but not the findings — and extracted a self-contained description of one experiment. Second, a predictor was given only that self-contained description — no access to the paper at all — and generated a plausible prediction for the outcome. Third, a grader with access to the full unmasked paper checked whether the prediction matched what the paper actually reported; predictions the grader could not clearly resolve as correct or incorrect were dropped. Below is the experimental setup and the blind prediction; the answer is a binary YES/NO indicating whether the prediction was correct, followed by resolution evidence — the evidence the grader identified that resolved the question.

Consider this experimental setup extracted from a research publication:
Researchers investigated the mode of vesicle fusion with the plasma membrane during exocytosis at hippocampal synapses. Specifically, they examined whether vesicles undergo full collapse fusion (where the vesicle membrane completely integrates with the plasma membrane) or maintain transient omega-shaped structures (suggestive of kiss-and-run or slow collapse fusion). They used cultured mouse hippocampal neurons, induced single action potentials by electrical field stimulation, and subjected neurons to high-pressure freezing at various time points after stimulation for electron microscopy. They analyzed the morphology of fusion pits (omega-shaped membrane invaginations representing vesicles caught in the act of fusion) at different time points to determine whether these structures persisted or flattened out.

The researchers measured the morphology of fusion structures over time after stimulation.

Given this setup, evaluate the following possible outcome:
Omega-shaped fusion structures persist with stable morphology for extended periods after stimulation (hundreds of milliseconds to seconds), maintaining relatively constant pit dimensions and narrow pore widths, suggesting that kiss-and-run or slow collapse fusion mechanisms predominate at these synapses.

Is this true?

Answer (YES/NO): NO